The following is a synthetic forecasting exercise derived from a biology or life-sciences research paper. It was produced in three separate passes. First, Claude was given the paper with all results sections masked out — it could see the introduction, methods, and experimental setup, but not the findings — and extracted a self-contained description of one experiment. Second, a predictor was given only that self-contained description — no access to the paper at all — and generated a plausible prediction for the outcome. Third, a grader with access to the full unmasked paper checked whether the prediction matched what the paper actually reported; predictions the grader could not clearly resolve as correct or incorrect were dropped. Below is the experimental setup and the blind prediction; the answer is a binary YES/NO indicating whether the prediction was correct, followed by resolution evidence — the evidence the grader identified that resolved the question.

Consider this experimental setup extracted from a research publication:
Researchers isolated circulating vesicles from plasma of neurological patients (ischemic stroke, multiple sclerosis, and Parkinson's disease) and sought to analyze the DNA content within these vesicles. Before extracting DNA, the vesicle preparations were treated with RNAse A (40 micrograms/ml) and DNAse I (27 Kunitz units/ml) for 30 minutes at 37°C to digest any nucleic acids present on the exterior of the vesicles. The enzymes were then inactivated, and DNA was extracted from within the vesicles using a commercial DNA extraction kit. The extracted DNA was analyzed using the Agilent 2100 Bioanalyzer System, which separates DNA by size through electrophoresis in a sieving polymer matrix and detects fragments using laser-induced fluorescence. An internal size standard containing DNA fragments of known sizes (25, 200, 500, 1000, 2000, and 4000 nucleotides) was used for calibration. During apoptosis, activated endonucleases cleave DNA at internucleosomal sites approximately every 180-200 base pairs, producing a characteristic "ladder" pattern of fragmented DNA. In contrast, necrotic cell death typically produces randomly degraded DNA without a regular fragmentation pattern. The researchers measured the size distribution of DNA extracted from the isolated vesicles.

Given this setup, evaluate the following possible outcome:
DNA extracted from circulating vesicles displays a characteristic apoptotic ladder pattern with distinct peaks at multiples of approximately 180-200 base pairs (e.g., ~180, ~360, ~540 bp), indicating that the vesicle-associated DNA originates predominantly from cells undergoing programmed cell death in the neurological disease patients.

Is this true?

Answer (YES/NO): NO